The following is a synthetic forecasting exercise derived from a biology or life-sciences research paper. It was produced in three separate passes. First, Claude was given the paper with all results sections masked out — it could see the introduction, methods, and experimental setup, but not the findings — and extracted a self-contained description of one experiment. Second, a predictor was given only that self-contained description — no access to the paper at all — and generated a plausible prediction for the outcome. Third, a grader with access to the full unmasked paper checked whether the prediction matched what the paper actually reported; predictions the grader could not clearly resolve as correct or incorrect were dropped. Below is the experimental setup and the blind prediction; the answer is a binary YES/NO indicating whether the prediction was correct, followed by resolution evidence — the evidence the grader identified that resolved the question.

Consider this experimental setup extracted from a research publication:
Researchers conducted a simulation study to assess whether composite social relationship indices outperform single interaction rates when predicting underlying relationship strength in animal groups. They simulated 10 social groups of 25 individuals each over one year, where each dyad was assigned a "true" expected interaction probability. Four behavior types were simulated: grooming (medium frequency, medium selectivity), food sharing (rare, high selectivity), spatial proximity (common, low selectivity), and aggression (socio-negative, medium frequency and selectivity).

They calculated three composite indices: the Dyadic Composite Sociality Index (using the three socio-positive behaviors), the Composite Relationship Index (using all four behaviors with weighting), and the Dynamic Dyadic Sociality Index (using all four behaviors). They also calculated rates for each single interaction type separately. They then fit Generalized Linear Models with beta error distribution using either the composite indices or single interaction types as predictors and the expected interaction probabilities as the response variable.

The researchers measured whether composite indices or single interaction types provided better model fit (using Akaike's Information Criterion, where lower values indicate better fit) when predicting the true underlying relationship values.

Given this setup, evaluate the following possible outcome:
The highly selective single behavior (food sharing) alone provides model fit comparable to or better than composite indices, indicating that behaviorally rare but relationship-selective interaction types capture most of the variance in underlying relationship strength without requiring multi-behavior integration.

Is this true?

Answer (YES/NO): NO